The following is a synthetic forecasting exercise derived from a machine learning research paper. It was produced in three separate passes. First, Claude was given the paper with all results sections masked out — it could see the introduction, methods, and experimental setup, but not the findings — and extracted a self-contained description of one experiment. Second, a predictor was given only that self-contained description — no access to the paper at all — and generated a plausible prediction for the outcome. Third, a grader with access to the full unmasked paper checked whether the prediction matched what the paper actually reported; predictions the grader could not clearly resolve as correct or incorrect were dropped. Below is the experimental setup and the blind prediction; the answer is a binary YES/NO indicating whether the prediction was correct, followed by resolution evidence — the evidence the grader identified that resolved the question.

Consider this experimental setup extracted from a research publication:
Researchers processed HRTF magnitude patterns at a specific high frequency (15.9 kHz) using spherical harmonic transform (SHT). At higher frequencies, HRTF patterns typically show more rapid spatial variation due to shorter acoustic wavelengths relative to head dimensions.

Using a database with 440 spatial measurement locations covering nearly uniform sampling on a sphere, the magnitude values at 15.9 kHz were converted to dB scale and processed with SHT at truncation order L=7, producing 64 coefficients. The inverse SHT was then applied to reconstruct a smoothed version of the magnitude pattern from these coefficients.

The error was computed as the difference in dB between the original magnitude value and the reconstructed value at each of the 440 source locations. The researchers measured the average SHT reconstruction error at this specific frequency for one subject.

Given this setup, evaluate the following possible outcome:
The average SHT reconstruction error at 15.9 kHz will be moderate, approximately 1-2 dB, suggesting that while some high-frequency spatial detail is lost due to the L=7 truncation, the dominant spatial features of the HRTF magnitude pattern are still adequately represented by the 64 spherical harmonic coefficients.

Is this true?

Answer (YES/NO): NO